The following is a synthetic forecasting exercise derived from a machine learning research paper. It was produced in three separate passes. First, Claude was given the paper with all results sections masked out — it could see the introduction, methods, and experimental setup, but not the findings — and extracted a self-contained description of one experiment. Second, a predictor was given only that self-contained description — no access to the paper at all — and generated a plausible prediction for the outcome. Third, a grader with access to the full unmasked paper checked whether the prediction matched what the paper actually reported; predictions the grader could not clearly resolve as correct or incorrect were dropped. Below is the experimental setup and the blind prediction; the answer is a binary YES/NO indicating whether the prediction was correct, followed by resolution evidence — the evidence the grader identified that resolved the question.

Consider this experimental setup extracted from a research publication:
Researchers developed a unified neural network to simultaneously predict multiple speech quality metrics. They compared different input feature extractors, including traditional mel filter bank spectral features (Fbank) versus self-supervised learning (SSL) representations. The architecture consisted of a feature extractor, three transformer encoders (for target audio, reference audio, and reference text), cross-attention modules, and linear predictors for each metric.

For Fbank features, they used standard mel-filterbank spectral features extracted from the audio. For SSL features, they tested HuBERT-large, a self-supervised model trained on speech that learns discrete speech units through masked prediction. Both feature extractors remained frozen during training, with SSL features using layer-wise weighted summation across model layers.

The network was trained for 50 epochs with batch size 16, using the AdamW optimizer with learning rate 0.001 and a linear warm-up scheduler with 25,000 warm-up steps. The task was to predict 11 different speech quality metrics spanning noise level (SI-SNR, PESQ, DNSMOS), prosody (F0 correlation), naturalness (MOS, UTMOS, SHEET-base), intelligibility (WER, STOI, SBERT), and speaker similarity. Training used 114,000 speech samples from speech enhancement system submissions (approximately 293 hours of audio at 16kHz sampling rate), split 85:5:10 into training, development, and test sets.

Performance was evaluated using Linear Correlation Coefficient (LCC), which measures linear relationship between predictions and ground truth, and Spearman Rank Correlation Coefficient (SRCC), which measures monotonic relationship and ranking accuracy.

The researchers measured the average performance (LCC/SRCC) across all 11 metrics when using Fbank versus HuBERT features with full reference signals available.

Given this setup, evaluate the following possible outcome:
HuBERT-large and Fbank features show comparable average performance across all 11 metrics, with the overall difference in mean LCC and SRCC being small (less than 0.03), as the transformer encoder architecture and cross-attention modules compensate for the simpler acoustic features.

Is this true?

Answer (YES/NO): NO